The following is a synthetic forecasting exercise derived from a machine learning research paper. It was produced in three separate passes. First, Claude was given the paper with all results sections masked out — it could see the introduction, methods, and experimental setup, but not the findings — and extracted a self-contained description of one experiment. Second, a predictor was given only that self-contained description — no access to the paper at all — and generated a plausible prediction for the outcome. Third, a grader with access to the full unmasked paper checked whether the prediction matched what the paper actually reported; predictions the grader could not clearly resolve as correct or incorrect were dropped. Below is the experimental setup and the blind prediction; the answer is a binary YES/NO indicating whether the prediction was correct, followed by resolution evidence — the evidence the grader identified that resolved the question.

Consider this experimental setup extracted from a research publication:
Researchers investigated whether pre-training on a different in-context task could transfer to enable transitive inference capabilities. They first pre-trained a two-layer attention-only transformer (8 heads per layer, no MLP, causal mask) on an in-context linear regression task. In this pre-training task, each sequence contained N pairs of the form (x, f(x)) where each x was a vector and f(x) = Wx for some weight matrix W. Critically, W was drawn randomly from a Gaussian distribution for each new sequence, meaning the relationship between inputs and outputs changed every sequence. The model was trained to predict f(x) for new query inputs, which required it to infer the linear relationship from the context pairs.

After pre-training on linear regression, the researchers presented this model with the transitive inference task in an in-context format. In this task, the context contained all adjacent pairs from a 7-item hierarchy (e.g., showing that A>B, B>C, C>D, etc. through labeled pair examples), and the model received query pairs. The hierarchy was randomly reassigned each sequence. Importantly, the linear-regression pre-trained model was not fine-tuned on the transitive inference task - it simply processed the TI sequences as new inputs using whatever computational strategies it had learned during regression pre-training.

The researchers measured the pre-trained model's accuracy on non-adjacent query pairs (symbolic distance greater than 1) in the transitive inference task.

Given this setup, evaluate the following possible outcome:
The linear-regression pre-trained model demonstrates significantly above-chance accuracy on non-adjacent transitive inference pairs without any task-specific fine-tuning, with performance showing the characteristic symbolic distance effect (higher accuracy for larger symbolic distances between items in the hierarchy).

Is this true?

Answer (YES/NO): YES